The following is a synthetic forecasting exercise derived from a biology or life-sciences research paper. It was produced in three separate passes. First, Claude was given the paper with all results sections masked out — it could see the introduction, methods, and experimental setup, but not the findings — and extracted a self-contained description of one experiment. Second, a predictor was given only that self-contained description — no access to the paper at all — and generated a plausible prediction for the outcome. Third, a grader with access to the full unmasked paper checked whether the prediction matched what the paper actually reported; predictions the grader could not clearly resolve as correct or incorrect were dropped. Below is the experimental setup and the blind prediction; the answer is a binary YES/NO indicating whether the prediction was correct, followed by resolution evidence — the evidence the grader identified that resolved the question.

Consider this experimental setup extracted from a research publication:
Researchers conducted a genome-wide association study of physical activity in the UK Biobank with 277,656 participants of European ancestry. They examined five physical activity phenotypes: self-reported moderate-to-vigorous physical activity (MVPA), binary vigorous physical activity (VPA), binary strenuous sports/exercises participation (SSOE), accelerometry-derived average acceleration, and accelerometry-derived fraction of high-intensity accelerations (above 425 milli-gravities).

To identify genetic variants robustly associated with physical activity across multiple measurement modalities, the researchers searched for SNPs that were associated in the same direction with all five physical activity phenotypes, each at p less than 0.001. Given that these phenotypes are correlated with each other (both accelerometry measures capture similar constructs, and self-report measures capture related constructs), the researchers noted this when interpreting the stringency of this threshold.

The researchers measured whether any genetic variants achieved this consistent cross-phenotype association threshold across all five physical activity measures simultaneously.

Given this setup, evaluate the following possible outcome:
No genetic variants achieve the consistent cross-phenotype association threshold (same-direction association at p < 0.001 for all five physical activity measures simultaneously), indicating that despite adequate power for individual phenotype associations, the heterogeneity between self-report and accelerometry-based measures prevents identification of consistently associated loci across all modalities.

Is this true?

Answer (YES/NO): NO